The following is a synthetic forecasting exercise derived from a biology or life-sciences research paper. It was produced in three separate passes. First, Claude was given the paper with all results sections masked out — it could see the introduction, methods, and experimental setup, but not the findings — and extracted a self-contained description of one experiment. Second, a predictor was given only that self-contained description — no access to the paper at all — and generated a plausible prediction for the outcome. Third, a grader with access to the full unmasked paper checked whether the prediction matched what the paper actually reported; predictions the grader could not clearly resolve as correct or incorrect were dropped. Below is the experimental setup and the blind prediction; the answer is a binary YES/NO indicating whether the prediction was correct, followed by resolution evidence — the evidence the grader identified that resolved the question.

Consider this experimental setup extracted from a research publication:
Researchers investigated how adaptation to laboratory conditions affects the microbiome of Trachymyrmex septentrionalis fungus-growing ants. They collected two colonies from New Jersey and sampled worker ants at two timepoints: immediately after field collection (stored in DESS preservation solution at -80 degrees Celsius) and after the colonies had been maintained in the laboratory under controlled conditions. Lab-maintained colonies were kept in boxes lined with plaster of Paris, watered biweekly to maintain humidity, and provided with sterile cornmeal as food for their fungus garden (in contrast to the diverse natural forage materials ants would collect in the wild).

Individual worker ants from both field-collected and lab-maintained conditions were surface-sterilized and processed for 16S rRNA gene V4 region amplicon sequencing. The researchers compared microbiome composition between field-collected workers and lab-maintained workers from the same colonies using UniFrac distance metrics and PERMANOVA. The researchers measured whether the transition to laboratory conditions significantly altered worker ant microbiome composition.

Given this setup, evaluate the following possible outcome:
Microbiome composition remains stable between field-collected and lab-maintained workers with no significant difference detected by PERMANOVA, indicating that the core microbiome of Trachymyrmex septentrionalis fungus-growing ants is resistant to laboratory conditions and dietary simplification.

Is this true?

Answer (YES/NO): NO